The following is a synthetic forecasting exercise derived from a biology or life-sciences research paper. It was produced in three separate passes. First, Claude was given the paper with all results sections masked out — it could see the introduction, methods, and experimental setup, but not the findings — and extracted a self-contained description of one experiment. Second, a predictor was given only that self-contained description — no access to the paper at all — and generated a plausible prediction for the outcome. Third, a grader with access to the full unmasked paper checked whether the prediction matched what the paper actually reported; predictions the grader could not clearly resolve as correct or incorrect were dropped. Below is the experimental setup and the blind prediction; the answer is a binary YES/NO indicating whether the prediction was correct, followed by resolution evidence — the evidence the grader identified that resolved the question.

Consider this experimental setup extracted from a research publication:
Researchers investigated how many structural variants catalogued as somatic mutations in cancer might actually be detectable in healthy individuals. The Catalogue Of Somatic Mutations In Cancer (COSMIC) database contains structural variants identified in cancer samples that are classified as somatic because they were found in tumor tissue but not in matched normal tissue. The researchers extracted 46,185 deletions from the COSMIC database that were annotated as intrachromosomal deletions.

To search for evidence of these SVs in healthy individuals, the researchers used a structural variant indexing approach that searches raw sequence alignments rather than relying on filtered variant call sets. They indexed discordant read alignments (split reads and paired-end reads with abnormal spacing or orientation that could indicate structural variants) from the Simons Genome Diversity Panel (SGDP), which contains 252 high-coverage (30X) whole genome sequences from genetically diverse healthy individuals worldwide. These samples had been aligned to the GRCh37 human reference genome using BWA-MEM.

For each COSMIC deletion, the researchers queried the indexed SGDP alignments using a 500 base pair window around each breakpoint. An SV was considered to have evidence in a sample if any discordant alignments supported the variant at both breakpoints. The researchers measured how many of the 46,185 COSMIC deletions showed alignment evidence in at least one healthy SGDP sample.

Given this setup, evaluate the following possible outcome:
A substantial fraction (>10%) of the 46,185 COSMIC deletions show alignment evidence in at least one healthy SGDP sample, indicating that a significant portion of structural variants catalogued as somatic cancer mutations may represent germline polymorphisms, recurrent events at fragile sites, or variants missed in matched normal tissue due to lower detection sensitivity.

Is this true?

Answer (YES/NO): YES